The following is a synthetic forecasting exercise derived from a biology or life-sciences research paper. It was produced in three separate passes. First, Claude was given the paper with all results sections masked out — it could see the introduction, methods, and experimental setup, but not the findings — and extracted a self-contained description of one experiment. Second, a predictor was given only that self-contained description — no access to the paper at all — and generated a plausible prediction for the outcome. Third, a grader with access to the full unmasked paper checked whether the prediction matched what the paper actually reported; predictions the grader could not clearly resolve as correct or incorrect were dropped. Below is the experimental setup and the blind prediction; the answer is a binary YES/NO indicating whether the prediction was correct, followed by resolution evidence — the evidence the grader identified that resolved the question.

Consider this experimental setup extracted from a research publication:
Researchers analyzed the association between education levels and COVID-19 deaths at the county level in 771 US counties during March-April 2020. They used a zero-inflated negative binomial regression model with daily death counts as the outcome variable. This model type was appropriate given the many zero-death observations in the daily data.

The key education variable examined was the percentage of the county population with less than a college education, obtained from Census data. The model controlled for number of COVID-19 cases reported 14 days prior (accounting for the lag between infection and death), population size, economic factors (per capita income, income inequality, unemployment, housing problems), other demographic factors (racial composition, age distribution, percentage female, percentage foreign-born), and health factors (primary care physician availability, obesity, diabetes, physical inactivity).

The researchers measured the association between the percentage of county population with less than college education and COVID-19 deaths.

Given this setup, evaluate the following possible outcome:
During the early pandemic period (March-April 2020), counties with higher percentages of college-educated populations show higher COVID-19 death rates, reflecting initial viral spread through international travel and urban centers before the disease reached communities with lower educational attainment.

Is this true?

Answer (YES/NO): NO